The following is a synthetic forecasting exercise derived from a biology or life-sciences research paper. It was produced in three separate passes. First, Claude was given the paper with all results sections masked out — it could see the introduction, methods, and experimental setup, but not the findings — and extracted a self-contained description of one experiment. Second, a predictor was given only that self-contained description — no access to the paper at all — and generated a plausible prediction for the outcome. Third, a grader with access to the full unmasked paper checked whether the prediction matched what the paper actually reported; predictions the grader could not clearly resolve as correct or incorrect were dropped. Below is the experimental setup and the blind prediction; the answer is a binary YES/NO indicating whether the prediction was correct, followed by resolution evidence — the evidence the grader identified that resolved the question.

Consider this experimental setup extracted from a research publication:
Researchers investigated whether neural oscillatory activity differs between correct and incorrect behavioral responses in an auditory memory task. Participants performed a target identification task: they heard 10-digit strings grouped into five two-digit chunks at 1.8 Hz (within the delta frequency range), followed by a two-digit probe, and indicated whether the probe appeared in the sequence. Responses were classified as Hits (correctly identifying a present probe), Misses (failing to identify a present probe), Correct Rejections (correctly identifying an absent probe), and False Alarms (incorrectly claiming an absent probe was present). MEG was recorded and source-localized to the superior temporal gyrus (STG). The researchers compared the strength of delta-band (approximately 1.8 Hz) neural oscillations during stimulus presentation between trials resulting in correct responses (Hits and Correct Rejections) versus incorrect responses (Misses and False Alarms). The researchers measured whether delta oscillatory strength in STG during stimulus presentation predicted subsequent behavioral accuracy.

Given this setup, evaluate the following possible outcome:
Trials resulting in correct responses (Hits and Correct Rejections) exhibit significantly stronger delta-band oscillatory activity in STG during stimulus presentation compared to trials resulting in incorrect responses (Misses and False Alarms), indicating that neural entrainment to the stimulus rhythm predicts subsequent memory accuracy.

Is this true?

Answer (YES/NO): YES